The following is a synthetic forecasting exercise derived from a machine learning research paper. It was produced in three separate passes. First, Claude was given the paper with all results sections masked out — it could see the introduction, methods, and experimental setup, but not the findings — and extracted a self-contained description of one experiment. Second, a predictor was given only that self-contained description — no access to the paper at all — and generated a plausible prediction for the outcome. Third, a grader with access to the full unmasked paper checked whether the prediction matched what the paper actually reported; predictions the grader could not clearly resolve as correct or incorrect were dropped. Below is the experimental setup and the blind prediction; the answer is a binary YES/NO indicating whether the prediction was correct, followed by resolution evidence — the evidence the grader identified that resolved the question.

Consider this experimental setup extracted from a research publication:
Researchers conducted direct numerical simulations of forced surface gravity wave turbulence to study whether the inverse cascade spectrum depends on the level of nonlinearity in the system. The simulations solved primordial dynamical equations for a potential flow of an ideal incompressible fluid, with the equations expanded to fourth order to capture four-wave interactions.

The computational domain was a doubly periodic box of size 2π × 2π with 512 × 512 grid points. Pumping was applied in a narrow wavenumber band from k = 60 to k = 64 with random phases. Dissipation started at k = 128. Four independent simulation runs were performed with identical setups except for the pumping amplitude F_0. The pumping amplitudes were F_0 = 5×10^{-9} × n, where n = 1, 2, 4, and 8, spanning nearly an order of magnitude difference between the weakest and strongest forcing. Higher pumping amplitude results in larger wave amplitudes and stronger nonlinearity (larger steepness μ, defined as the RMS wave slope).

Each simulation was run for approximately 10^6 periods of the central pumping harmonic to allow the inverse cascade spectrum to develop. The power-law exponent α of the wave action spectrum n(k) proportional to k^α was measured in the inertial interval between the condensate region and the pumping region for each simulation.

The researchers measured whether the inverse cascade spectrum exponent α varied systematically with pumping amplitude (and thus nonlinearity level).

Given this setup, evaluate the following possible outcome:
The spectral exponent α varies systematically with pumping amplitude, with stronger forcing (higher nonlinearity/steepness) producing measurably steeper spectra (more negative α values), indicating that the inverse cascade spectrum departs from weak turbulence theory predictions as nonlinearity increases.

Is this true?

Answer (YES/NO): NO